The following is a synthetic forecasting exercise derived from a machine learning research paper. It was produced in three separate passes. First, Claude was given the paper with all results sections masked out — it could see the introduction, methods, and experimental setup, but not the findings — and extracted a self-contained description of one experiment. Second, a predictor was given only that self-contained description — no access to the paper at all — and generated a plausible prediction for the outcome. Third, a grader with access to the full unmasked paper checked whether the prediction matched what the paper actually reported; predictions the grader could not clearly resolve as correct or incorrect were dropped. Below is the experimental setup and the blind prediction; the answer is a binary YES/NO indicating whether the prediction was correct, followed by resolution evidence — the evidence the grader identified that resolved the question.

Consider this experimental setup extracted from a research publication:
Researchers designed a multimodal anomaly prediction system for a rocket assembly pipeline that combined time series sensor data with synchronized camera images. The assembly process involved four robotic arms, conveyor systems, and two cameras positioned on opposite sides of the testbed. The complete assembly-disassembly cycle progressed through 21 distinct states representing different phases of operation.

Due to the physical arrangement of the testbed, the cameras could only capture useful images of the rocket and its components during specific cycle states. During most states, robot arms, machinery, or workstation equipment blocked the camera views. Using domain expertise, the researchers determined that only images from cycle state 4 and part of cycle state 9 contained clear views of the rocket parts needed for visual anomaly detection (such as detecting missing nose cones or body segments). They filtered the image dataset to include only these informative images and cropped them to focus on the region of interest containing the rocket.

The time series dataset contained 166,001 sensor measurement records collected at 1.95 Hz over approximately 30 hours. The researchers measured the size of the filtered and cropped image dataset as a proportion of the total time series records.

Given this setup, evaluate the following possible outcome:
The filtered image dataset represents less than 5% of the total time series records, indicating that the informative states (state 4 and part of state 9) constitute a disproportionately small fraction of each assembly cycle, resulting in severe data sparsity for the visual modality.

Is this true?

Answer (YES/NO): NO